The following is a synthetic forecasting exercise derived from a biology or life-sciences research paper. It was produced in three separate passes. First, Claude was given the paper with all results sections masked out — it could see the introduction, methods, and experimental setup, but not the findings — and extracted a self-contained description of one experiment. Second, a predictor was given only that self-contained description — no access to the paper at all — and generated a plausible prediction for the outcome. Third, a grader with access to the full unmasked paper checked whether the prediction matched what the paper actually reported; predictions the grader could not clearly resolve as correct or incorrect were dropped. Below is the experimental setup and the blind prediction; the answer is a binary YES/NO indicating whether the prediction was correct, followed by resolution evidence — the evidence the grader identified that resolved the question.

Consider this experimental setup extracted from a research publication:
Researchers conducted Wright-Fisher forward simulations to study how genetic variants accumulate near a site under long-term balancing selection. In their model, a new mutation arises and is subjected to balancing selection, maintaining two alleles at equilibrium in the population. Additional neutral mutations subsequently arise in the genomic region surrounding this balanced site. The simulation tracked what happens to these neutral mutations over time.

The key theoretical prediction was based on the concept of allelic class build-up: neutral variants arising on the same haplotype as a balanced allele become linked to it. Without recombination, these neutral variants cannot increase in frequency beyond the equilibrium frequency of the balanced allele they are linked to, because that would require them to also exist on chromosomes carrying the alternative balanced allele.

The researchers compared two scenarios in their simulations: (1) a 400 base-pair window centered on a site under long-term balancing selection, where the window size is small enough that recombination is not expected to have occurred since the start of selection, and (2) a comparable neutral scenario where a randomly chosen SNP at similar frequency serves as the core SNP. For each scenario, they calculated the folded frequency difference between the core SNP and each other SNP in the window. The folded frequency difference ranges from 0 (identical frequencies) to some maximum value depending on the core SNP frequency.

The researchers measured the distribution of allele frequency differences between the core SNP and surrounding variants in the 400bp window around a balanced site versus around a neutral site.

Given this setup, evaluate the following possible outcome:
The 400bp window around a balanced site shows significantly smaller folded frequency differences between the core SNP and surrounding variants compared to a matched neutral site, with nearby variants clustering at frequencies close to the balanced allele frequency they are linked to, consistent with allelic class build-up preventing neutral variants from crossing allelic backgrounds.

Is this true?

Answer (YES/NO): YES